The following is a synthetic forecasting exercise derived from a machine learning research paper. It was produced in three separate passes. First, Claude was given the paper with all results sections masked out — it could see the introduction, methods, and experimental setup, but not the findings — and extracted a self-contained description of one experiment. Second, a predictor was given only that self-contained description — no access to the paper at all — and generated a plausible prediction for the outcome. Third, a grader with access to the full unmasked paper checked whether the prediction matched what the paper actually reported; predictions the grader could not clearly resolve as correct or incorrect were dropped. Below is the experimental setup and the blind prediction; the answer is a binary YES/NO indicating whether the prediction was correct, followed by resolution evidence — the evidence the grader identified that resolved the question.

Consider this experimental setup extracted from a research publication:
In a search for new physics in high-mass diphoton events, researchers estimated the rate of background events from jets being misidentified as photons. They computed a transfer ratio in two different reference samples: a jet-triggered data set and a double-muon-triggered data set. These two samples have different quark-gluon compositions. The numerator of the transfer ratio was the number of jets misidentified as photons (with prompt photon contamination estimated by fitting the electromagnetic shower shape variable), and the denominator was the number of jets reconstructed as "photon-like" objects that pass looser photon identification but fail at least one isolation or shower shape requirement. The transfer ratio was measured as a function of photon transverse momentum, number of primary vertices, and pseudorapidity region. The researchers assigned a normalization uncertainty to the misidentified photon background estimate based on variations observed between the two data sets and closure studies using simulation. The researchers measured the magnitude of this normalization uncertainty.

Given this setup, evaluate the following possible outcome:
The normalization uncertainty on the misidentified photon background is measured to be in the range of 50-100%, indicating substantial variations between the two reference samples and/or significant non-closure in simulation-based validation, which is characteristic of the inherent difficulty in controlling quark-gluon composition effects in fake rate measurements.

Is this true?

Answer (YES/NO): NO